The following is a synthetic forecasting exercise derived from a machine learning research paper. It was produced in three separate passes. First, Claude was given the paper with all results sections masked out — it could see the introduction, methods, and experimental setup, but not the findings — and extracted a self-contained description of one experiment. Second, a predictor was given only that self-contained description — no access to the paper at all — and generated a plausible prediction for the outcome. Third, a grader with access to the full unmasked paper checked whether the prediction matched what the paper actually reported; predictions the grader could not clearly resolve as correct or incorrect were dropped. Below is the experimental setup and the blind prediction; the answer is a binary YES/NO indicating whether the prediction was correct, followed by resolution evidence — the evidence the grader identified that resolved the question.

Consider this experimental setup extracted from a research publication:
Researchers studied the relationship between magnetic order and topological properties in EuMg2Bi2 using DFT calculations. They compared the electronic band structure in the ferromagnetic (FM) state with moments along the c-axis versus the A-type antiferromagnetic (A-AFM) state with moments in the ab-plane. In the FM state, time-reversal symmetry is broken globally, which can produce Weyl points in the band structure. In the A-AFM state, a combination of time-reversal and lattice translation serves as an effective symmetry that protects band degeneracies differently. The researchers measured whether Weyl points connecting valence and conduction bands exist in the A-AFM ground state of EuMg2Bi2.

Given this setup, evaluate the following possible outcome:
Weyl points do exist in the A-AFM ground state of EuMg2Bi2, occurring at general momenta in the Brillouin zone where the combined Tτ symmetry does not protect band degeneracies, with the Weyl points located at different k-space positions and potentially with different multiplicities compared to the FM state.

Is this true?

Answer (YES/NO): NO